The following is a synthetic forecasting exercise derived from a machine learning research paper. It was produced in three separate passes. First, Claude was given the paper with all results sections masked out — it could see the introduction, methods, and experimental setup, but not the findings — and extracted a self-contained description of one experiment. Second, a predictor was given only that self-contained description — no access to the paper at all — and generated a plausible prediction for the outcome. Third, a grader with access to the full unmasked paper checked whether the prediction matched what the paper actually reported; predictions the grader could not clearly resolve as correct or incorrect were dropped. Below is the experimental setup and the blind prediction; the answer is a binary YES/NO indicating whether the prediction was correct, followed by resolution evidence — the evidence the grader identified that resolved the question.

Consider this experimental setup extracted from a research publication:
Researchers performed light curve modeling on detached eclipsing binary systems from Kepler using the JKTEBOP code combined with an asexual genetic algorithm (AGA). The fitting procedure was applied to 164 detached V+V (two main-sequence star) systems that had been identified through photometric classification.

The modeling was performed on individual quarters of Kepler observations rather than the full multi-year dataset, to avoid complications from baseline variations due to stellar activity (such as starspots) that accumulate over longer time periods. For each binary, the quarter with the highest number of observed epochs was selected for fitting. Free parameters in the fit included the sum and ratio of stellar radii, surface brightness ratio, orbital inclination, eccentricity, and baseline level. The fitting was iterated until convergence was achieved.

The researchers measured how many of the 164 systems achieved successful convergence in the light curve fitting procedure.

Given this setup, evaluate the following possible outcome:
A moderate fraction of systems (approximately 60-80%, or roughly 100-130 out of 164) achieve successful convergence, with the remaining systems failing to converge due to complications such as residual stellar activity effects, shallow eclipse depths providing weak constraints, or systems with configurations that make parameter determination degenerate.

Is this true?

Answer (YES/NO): NO